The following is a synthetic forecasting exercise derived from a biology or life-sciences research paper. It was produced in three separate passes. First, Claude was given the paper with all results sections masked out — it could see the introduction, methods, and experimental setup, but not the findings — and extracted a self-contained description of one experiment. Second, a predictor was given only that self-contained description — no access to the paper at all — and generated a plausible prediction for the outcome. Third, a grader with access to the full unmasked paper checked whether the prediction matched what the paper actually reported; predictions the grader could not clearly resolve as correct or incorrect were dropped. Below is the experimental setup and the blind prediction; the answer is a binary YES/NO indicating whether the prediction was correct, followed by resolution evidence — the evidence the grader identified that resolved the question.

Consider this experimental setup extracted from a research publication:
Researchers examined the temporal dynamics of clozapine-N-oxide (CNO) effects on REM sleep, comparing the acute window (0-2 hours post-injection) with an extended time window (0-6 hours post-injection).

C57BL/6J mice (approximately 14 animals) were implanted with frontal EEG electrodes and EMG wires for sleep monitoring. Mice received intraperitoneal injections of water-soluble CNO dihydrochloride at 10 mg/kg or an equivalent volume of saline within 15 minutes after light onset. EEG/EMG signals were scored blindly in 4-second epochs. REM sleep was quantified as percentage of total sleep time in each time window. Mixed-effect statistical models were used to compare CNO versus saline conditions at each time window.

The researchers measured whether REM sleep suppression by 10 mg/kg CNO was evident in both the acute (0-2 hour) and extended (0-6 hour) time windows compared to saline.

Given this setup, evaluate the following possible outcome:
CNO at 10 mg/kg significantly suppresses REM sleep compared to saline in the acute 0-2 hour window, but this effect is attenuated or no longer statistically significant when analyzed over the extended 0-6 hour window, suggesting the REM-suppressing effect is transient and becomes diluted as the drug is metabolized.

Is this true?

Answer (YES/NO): NO